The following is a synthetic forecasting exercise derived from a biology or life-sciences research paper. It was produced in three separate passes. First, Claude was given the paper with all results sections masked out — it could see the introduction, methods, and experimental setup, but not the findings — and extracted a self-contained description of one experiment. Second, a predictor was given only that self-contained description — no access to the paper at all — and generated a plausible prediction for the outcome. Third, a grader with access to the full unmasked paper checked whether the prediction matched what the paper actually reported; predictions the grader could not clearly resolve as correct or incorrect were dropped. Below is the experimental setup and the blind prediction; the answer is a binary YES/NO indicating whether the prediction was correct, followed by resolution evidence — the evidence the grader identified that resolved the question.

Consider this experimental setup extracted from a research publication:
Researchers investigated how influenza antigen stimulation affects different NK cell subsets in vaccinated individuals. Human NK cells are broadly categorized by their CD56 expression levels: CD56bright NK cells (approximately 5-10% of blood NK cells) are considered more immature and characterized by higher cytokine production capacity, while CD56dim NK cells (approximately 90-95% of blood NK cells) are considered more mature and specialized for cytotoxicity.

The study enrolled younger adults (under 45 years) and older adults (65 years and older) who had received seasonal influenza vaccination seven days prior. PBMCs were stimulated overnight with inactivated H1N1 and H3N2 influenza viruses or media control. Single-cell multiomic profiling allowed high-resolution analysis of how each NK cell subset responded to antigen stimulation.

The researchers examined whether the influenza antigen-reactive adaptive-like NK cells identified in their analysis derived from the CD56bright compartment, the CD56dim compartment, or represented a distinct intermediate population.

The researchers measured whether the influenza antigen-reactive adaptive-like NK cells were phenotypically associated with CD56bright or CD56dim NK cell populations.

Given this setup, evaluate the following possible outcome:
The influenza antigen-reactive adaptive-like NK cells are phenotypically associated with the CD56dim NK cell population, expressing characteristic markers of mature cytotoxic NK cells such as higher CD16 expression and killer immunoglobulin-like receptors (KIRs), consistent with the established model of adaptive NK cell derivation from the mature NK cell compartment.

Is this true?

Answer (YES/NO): YES